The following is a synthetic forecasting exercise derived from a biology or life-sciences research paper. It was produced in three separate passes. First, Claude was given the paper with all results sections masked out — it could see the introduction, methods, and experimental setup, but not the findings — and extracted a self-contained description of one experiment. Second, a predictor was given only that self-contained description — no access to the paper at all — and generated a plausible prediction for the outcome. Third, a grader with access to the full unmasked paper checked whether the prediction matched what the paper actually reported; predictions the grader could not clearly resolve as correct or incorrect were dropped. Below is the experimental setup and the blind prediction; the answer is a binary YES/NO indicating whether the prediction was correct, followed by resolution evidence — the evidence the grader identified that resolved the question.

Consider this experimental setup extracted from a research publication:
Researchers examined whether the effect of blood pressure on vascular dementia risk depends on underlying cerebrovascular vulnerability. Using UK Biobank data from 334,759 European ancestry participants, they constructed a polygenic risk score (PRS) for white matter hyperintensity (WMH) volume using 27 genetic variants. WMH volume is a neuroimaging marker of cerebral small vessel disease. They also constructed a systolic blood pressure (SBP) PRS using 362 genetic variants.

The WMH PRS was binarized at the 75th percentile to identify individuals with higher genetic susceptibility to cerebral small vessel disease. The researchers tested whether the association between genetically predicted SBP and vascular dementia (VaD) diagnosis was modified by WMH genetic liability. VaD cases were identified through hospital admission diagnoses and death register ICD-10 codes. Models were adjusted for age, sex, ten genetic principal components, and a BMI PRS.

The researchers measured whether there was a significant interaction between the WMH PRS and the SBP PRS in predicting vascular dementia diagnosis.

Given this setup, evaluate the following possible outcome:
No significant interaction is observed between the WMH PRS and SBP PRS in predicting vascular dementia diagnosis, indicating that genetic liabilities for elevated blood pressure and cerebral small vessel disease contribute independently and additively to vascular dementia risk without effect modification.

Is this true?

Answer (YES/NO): YES